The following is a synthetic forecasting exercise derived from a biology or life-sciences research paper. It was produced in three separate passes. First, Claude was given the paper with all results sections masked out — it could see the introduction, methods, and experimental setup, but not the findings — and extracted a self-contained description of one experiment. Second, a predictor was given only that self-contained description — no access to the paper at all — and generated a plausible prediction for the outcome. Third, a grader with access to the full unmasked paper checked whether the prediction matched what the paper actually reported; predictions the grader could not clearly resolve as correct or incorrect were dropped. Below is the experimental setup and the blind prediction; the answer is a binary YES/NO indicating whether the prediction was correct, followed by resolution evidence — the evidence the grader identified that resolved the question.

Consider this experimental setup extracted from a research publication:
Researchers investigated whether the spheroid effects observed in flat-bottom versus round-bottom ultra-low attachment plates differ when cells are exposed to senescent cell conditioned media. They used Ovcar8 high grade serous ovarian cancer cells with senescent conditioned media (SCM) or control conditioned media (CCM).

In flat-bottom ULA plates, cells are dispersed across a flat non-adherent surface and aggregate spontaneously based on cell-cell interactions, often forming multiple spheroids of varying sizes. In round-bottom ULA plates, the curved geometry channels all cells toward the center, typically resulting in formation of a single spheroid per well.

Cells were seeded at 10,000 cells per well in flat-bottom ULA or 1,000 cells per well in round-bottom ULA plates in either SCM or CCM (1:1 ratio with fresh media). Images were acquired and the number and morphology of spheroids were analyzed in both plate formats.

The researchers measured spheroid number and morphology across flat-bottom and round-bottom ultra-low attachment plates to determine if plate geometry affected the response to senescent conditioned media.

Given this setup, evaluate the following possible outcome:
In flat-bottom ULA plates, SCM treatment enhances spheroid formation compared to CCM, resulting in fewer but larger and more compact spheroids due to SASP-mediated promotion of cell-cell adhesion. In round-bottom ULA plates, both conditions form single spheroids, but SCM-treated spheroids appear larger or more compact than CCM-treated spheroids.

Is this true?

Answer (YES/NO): NO